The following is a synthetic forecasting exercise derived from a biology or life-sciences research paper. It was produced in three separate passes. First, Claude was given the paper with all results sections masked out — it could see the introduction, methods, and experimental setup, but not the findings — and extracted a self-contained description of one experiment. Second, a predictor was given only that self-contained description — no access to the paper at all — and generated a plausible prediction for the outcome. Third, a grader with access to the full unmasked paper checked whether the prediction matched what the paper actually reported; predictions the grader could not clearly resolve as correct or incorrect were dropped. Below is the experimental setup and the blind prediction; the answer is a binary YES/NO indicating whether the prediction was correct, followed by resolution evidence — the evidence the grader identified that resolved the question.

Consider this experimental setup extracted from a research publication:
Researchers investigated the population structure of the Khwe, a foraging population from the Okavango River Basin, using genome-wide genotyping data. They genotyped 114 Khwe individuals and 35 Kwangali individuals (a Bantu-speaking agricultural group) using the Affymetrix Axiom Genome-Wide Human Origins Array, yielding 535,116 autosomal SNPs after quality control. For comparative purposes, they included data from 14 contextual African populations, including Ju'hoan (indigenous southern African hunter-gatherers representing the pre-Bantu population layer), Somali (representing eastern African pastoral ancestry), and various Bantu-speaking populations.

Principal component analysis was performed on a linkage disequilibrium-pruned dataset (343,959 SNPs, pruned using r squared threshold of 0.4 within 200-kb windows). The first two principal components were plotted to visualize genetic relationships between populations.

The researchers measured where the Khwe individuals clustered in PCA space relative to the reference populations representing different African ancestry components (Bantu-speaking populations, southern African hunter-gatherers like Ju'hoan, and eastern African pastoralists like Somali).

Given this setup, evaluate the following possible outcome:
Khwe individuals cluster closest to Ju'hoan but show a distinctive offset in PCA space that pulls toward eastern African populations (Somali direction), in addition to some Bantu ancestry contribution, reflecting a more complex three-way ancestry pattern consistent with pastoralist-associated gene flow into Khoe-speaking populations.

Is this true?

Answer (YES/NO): NO